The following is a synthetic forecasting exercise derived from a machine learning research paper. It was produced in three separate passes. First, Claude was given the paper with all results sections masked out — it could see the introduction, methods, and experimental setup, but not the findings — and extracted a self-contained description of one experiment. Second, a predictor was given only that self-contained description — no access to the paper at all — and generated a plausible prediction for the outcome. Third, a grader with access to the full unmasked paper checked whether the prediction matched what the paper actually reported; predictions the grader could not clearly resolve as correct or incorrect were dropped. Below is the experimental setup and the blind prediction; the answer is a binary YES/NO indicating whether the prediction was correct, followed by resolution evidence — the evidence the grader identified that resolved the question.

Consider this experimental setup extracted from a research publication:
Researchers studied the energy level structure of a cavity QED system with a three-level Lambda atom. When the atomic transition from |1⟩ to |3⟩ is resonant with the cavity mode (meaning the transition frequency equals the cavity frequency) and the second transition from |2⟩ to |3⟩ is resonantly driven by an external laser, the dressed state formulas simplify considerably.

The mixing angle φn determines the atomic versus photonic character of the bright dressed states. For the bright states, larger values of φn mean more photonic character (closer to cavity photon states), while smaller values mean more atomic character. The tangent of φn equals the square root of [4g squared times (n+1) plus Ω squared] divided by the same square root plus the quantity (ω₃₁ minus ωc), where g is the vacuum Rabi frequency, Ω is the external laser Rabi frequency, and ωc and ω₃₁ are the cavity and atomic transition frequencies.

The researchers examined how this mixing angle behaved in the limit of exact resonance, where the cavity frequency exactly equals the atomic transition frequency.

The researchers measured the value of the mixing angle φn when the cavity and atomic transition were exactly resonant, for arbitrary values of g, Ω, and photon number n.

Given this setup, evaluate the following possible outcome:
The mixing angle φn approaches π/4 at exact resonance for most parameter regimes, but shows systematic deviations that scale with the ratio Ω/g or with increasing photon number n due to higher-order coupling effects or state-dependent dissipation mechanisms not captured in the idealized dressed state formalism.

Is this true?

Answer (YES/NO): NO